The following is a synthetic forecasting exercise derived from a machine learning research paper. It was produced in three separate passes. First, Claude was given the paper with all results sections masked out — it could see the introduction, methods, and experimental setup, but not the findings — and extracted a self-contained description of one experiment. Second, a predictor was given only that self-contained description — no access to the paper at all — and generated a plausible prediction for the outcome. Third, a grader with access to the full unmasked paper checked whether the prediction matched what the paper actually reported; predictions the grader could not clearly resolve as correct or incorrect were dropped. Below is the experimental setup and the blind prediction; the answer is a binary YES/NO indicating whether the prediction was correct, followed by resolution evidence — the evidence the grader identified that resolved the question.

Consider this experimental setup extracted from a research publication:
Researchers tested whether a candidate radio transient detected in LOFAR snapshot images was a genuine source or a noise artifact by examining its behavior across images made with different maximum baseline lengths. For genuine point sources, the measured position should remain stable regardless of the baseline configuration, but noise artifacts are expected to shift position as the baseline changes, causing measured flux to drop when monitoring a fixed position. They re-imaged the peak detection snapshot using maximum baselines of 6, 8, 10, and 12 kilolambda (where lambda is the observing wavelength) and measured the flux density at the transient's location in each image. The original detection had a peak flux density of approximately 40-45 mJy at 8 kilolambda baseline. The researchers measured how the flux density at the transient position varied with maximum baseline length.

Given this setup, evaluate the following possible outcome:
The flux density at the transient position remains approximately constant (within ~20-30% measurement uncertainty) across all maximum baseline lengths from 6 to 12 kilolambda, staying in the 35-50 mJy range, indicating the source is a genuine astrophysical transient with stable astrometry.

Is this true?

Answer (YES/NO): NO